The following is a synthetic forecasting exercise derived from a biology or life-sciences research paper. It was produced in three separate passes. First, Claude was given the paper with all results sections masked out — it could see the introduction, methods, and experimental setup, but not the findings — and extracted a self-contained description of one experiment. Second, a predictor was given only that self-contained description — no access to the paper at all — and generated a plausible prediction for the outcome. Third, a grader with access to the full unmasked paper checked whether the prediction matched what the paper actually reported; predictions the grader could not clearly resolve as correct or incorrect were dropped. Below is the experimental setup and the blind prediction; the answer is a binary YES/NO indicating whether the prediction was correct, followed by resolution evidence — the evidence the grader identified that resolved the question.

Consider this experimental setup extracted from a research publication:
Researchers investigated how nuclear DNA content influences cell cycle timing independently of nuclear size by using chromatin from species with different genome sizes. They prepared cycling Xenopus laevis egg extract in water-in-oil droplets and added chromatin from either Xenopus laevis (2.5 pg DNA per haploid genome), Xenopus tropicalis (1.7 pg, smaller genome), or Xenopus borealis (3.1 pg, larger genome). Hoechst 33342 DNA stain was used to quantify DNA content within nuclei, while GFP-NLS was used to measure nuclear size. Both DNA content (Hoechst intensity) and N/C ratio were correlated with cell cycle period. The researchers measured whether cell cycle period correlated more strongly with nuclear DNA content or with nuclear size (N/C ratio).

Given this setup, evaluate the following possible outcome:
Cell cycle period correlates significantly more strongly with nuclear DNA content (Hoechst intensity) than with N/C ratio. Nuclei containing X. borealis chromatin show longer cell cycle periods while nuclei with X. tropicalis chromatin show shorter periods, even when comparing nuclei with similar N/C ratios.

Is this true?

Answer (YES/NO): NO